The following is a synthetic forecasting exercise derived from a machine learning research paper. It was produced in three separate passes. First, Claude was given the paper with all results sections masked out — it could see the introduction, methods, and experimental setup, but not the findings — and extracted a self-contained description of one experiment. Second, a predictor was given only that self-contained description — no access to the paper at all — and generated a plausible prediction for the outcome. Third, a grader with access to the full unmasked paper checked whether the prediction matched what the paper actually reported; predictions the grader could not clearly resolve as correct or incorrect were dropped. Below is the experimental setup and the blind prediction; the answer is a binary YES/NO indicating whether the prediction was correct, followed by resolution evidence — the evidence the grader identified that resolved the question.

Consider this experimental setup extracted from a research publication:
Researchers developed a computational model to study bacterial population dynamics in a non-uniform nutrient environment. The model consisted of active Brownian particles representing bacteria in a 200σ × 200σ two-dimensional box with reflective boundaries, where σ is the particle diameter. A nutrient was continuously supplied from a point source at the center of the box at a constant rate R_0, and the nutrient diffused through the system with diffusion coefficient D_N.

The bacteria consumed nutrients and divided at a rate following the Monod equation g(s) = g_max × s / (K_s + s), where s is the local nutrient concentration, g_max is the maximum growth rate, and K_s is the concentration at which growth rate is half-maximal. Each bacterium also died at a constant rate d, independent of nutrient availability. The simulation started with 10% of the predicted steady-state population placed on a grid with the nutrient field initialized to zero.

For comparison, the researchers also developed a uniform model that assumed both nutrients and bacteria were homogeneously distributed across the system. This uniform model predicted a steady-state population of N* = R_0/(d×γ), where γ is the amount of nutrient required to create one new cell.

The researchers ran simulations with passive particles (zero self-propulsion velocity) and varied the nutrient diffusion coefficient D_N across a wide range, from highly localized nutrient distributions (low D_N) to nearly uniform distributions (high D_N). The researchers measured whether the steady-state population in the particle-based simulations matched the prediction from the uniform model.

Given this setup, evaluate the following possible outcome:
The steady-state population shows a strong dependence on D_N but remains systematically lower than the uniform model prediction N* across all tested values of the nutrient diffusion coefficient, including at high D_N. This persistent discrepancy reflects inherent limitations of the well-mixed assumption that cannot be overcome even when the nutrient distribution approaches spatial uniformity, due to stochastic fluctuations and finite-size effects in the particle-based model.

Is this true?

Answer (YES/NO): NO